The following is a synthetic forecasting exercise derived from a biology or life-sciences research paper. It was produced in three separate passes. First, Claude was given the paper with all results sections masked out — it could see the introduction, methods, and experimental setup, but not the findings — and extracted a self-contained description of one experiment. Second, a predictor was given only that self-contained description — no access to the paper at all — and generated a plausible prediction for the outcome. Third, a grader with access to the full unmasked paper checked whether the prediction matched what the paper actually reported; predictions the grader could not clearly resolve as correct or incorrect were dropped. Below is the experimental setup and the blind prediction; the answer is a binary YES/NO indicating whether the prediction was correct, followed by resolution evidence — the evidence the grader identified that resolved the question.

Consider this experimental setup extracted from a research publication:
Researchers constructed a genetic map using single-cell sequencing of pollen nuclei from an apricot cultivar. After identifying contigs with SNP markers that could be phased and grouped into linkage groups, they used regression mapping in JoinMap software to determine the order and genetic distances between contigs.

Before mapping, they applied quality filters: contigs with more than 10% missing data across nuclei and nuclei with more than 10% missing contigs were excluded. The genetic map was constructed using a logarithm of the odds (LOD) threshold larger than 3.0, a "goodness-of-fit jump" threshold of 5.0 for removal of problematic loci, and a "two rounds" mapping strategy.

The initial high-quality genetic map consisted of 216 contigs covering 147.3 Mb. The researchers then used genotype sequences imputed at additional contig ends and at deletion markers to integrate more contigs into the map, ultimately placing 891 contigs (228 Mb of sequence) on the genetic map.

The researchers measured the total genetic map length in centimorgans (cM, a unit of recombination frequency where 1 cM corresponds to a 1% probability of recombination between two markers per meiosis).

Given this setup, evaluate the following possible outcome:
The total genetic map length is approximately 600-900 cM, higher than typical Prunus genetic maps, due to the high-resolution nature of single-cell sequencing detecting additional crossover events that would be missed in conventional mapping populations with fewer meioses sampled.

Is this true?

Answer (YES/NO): YES